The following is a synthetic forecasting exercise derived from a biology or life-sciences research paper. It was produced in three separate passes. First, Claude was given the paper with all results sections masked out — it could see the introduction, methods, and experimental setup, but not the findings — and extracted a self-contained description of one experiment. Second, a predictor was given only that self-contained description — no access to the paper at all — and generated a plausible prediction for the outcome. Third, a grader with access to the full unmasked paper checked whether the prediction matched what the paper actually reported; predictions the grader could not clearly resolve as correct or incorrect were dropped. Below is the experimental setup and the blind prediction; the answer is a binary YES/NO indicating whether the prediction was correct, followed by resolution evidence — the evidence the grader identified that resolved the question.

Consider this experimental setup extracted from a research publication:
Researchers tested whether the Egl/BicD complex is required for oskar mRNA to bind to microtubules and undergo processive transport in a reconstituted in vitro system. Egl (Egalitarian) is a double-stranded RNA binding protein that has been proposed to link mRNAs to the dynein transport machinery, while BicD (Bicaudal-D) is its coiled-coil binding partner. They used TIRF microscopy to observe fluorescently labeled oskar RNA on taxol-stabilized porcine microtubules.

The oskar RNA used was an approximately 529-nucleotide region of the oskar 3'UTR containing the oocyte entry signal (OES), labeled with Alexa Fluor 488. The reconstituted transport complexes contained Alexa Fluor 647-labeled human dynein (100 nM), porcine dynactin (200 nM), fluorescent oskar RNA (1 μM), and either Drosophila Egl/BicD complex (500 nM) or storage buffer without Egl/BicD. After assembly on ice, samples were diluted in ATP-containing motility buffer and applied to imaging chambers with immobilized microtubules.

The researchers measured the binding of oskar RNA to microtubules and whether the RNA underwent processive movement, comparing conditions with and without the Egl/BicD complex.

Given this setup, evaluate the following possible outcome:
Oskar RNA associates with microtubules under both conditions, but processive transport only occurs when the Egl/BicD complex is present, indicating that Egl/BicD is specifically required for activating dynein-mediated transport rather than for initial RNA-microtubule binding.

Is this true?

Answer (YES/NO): NO